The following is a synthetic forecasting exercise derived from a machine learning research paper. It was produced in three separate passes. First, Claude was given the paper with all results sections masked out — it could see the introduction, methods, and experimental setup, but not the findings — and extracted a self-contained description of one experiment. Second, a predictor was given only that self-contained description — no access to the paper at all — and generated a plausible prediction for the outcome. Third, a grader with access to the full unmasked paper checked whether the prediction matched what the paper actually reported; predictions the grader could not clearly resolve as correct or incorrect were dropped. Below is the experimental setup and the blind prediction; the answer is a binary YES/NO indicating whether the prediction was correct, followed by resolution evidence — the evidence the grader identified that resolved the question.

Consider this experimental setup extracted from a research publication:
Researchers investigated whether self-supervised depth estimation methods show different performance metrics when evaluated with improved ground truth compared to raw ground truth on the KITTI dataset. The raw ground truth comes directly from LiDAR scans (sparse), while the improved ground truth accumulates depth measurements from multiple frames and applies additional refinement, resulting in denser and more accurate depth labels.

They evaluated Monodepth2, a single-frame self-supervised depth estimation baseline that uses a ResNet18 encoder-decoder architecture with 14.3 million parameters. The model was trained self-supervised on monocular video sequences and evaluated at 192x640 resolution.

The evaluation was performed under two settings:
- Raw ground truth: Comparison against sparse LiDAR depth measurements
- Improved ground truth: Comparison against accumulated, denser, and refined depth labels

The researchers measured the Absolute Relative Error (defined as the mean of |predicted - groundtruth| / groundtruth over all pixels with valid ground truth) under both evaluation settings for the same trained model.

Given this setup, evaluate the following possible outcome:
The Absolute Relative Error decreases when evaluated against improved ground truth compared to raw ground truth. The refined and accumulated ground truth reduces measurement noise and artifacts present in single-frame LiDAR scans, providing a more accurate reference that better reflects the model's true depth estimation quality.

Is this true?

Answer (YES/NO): YES